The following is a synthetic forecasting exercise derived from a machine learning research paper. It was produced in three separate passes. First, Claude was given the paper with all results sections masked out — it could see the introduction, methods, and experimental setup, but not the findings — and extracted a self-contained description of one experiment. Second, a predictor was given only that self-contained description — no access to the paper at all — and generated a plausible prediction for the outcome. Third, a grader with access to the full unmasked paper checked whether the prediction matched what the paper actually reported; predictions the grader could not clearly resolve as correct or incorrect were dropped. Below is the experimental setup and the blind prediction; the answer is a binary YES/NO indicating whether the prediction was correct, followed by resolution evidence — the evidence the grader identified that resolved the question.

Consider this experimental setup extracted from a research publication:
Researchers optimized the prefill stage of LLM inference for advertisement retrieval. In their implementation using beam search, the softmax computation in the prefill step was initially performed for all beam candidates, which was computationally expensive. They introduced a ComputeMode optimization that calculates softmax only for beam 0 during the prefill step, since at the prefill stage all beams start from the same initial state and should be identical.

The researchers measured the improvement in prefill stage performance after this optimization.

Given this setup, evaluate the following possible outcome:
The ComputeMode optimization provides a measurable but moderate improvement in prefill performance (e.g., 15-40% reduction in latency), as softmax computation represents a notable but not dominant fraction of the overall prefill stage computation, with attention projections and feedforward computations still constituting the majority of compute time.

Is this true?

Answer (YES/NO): NO